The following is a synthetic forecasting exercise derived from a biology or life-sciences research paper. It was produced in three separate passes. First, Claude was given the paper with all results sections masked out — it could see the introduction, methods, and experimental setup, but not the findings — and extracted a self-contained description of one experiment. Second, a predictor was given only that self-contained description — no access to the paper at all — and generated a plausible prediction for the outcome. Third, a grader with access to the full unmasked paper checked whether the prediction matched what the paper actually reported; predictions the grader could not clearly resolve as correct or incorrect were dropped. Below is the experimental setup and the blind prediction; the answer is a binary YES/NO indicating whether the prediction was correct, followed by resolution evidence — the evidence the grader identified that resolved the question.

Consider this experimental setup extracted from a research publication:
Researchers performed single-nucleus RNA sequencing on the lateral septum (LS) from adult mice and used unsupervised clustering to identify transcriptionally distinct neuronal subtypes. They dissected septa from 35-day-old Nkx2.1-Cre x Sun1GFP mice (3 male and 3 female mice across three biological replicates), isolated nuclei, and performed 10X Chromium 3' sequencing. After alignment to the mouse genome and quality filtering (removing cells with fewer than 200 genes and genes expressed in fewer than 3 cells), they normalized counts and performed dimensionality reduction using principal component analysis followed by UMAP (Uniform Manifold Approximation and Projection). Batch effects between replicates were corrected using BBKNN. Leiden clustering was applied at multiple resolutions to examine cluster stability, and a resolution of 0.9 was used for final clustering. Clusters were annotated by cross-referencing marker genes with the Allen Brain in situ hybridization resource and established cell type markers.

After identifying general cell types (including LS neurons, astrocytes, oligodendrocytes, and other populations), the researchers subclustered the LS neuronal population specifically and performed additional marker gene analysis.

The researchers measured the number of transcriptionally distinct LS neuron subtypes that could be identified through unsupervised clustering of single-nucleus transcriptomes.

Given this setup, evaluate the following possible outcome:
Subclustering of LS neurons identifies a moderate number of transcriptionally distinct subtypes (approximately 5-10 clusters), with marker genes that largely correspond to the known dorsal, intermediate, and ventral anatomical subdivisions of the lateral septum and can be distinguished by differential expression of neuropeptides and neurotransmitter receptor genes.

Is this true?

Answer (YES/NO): NO